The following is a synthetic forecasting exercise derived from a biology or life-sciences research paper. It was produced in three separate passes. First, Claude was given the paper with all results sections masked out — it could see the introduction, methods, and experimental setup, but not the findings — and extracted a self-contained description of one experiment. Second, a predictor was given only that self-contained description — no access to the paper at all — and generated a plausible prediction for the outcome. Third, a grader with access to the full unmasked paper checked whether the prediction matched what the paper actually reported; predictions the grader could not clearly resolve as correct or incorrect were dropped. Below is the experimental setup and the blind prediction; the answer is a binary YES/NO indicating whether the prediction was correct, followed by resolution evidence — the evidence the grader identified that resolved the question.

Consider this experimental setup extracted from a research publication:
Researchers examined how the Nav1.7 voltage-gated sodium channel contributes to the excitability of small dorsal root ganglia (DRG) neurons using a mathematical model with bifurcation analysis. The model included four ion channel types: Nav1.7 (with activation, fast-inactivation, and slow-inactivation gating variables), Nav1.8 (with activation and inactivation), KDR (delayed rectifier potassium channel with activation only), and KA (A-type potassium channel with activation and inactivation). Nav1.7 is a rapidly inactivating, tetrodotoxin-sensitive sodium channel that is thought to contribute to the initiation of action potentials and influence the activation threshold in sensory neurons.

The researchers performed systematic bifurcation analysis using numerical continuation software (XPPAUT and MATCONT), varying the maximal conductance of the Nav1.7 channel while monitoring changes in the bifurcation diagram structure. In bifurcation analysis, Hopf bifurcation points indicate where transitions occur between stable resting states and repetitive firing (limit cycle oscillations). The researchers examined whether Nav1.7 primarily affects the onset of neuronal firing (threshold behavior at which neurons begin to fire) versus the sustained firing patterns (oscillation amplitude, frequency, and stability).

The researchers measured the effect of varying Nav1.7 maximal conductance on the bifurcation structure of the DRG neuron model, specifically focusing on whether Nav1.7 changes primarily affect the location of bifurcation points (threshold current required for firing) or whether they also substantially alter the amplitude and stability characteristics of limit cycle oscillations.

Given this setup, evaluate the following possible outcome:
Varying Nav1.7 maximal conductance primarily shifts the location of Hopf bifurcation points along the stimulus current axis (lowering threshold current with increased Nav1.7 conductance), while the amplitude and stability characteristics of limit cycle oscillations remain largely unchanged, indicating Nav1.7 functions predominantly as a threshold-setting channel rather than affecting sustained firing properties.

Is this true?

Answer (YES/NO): NO